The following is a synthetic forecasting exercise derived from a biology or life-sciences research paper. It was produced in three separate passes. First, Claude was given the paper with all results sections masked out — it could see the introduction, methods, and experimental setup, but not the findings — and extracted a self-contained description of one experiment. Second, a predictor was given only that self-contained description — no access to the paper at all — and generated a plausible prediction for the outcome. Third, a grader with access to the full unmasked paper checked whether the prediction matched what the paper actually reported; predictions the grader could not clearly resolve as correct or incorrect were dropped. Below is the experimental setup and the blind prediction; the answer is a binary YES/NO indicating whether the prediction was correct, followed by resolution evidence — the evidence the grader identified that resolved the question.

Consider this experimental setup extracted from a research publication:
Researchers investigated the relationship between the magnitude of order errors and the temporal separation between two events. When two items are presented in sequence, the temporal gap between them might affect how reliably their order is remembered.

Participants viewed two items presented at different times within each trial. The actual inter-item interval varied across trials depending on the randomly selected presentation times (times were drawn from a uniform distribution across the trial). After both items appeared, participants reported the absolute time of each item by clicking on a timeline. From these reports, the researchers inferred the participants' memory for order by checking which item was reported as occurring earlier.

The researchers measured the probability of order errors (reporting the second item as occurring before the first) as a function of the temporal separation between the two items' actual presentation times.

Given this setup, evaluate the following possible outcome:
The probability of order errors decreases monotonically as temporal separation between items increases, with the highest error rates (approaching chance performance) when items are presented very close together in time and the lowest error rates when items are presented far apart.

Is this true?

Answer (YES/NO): NO